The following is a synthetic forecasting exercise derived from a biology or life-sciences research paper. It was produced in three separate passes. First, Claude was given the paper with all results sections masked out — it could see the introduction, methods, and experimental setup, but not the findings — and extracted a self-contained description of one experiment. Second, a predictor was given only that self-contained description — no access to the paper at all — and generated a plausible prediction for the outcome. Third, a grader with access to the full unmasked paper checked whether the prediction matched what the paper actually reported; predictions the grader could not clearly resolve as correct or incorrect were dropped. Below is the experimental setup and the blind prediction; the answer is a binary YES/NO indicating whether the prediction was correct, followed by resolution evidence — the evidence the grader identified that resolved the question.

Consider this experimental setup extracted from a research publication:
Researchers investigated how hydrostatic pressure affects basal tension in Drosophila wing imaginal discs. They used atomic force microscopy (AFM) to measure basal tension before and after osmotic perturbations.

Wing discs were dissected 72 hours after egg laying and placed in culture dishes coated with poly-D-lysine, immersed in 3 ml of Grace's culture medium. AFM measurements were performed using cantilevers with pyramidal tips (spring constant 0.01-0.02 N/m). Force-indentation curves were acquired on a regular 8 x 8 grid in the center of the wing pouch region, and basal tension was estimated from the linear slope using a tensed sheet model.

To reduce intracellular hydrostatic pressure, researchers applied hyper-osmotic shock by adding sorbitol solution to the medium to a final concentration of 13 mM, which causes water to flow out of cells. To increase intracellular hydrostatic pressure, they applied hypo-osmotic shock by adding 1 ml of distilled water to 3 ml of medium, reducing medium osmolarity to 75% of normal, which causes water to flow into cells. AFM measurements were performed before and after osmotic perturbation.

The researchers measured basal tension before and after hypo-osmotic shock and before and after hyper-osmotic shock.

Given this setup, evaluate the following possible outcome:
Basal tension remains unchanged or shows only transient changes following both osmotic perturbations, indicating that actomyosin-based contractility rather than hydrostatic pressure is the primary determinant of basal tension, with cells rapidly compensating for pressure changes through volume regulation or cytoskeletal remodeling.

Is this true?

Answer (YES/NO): NO